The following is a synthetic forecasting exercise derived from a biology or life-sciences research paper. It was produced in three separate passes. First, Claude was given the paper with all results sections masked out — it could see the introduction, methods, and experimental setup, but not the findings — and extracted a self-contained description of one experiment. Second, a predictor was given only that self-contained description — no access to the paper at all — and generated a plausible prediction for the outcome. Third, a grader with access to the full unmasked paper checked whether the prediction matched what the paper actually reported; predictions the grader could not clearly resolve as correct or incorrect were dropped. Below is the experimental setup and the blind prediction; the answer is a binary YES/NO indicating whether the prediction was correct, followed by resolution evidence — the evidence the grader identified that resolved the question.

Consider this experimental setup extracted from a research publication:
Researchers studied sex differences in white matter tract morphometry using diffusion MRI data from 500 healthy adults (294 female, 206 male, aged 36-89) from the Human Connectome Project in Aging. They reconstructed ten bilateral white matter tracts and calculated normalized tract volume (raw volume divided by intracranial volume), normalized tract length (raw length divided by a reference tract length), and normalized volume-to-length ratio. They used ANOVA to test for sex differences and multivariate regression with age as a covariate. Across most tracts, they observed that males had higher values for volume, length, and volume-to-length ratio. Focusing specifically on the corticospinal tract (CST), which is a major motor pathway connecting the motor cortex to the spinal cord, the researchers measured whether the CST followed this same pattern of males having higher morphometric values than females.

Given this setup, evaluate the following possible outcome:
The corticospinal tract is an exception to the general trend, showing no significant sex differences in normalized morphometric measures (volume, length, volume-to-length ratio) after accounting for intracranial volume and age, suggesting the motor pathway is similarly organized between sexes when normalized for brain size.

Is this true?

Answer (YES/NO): NO